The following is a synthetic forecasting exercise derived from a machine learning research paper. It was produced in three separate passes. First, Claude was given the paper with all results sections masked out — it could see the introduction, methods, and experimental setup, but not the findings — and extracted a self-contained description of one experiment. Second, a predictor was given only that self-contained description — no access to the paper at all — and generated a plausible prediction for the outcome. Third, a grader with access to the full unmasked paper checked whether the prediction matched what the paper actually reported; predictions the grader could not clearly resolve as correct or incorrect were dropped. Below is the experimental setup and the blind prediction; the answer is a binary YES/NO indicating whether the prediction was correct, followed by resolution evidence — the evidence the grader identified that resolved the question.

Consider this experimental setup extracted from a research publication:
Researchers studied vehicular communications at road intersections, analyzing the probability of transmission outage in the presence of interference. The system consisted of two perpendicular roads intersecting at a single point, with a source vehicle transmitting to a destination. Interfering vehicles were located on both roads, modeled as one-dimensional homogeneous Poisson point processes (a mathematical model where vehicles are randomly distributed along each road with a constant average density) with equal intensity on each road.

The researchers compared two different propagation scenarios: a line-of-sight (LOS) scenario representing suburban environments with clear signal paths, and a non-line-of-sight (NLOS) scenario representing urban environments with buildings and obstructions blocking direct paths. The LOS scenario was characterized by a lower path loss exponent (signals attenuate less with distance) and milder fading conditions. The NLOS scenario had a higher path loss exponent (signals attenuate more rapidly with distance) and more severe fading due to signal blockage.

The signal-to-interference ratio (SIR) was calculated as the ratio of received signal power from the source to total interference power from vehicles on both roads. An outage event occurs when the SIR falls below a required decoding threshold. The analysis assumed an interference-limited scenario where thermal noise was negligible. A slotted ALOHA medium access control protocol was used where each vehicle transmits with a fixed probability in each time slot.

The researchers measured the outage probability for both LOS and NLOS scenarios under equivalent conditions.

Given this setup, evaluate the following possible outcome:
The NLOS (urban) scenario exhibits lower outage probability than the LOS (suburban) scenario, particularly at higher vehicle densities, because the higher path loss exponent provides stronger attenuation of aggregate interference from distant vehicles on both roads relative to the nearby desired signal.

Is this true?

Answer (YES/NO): YES